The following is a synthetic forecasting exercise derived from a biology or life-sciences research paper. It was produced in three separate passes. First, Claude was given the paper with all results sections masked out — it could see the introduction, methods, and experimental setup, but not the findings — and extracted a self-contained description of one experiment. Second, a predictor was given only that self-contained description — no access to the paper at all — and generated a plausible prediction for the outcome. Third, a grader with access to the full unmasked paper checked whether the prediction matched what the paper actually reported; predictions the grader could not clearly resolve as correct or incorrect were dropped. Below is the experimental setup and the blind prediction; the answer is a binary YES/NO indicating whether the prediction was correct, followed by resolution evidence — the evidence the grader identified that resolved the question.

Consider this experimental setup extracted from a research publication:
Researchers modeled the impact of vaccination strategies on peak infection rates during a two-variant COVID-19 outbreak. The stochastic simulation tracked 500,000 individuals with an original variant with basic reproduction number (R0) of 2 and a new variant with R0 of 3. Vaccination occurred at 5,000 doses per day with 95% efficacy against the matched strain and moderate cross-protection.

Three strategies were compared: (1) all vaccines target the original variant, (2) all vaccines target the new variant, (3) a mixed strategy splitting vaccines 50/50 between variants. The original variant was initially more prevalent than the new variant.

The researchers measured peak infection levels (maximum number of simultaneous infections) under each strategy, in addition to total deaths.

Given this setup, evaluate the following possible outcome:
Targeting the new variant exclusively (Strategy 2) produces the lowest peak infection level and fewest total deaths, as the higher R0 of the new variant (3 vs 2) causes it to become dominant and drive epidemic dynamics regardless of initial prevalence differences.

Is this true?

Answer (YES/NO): NO